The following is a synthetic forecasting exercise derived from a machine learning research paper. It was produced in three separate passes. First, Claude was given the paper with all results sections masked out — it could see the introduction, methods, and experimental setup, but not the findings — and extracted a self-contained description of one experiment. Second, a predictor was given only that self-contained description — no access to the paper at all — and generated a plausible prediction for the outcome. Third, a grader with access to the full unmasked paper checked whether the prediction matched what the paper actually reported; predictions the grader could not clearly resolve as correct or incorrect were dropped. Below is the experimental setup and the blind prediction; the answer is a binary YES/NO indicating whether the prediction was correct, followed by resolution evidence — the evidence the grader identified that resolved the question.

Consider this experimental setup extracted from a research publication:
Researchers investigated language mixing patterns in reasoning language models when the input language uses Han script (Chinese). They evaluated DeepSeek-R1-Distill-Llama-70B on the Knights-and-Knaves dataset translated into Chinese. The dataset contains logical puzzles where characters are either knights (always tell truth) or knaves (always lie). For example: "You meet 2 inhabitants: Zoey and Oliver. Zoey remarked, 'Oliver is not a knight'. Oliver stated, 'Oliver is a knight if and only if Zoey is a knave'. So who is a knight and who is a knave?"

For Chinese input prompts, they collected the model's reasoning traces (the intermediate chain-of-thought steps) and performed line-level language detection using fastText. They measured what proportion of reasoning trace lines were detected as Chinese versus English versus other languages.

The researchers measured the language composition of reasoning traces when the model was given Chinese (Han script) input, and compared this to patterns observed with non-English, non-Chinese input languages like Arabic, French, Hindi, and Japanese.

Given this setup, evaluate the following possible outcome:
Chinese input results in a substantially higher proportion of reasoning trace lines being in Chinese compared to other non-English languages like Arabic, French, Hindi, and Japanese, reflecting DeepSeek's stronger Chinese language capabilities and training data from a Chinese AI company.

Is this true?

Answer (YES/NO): YES